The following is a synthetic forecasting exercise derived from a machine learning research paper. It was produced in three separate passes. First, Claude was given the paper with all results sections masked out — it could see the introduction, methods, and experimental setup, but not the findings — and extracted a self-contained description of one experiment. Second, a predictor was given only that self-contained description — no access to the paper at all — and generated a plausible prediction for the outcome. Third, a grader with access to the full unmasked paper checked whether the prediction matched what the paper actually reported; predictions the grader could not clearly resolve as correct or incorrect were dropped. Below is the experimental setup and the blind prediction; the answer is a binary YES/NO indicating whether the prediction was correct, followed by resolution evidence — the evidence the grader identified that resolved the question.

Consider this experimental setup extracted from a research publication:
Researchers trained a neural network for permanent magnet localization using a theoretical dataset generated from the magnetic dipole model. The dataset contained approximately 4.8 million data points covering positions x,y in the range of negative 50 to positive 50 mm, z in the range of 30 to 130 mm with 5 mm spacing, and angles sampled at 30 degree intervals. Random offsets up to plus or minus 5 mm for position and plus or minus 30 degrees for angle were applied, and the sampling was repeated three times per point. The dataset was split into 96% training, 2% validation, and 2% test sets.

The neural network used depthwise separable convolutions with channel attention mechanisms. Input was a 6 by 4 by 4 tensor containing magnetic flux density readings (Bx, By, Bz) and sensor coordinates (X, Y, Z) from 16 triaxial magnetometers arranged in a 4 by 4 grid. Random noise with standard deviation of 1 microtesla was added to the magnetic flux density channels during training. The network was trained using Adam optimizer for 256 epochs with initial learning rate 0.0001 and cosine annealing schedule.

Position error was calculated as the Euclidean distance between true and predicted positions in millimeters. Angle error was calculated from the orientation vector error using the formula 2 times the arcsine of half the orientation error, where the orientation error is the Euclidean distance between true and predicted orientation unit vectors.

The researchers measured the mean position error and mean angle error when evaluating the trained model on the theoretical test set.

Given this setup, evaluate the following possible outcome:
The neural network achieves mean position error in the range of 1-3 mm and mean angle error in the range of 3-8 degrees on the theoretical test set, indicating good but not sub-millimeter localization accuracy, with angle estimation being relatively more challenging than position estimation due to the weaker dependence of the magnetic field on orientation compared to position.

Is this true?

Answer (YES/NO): NO